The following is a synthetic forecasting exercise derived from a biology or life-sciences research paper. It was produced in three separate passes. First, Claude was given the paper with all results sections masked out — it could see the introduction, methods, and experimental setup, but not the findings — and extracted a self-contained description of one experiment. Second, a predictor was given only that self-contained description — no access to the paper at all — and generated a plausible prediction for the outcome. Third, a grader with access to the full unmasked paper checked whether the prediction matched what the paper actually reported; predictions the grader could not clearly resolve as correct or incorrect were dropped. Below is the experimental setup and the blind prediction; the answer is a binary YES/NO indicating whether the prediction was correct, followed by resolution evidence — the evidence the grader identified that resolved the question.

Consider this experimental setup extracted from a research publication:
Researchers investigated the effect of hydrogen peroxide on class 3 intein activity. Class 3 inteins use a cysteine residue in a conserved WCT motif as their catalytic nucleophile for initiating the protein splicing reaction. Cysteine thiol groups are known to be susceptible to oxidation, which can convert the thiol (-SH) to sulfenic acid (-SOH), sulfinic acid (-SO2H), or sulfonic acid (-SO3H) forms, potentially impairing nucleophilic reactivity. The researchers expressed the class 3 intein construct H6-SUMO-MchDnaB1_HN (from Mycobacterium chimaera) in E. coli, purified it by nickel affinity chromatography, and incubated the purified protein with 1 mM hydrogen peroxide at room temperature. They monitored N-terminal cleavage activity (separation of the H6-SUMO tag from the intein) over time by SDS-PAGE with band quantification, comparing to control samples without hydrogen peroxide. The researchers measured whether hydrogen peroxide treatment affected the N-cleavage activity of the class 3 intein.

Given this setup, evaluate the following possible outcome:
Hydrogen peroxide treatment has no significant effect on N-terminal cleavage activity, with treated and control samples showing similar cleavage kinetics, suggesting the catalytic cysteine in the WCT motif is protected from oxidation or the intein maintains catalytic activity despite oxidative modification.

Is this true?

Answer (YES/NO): NO